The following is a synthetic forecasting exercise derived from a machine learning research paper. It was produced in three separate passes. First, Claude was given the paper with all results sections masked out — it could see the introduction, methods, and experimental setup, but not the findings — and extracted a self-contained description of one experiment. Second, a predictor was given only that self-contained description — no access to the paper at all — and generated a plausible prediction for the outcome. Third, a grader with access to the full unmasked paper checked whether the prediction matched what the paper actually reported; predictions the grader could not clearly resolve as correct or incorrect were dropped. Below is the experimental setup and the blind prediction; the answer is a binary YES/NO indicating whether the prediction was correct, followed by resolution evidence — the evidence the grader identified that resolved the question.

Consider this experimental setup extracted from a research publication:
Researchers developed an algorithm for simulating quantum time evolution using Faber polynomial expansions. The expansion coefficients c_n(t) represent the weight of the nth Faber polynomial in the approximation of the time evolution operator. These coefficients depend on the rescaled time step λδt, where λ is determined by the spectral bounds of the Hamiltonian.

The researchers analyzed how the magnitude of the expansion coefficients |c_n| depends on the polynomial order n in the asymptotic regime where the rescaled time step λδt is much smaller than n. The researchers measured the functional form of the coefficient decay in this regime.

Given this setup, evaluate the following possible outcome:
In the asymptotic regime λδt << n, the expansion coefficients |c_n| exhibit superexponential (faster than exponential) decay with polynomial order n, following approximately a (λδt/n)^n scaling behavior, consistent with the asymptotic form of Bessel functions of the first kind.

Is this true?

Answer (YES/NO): NO